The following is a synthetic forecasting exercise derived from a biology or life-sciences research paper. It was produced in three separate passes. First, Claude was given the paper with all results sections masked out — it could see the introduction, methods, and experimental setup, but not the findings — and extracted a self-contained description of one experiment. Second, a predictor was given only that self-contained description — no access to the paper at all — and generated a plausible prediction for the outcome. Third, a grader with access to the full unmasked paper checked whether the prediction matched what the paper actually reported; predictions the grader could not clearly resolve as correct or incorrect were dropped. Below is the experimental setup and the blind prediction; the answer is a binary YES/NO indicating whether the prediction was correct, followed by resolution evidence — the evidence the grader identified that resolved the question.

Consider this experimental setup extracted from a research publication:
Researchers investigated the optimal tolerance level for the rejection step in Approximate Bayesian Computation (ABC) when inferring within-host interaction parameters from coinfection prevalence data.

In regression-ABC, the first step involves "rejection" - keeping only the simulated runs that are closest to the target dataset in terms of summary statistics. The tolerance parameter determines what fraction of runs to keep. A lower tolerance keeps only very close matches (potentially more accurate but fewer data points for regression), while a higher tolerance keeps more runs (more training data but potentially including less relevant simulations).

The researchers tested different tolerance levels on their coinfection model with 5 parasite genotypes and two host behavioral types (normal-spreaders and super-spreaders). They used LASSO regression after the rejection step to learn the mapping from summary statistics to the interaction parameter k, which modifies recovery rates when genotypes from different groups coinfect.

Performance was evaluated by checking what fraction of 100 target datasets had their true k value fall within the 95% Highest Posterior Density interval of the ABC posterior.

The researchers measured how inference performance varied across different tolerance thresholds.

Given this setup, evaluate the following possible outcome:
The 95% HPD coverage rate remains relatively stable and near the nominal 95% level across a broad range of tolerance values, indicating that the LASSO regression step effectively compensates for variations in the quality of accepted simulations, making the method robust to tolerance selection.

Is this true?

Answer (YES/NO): NO